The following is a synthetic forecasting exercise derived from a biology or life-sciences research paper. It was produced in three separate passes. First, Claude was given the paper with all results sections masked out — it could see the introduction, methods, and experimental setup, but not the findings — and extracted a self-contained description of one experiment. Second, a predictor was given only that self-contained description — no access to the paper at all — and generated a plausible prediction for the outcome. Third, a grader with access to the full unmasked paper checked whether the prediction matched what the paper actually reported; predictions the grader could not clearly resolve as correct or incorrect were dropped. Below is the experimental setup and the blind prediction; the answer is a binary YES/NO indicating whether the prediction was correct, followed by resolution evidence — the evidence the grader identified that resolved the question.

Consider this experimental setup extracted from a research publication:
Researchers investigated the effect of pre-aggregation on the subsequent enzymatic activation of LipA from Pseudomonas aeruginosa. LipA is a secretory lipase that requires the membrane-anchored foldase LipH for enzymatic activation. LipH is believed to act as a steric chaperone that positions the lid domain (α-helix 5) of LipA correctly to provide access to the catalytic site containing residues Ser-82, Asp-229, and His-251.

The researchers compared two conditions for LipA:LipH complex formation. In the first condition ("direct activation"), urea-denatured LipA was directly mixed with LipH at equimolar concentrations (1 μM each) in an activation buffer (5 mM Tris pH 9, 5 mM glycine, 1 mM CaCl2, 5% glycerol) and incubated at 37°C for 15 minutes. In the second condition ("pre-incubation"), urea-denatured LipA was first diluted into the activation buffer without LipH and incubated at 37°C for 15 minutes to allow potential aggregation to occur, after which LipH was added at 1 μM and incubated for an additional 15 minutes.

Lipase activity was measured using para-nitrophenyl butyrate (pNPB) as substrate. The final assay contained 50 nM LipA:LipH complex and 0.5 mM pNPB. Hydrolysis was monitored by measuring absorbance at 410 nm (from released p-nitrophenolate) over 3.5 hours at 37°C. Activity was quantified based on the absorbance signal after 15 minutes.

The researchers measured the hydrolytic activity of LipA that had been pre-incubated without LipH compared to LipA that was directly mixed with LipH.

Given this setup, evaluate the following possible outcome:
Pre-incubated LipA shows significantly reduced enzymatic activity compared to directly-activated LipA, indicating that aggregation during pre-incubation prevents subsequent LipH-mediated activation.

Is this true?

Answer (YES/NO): YES